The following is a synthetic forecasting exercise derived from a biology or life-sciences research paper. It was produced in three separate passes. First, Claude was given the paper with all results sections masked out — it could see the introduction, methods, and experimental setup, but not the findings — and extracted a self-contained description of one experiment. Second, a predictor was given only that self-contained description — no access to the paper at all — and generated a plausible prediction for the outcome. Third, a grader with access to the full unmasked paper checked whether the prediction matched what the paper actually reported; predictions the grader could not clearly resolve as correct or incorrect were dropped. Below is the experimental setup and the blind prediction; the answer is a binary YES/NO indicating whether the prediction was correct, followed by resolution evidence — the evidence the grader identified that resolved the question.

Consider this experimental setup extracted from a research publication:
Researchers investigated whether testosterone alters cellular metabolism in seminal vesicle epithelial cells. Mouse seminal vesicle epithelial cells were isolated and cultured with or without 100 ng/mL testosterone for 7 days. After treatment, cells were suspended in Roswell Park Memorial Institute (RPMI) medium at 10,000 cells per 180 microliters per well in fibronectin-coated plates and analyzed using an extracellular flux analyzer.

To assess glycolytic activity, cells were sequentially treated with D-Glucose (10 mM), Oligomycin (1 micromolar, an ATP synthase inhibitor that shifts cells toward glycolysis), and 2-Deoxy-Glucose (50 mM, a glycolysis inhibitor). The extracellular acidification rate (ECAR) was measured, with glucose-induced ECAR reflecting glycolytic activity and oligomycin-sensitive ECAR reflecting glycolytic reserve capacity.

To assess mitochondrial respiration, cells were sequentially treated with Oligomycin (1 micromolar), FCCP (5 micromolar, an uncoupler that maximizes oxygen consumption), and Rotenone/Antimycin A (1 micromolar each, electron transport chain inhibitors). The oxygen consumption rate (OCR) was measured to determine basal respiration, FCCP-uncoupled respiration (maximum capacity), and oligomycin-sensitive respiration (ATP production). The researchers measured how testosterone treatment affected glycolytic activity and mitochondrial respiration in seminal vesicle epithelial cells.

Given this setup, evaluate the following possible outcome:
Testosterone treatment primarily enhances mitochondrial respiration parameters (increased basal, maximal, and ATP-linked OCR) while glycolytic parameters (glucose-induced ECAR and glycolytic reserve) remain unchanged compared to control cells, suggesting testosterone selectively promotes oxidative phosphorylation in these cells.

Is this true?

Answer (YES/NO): NO